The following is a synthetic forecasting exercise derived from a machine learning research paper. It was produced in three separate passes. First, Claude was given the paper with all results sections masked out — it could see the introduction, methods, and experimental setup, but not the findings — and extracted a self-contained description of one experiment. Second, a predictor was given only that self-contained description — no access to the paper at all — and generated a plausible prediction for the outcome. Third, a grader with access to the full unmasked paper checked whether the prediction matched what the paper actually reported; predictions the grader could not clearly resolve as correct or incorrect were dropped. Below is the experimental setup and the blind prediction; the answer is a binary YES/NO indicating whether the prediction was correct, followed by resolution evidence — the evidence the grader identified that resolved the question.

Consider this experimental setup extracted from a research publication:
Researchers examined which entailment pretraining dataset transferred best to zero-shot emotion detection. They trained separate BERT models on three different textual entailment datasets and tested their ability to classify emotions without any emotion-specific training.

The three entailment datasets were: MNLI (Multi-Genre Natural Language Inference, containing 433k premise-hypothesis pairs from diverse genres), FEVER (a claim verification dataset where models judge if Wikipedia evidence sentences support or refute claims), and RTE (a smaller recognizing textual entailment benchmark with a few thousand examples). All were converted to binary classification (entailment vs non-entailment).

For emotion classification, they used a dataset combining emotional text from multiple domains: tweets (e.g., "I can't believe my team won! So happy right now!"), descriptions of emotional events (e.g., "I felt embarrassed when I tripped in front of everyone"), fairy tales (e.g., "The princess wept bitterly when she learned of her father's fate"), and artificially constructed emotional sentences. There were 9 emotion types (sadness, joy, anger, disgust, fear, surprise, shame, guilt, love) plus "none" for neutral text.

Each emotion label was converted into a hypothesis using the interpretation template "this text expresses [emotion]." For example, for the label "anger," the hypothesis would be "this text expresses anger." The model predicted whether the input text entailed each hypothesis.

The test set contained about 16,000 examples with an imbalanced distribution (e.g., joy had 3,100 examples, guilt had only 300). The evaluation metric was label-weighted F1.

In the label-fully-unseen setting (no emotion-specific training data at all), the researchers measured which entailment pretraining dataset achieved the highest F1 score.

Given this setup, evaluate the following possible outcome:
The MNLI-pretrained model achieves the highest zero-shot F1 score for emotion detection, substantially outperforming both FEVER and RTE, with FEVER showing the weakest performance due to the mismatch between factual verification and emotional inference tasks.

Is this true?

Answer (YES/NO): NO